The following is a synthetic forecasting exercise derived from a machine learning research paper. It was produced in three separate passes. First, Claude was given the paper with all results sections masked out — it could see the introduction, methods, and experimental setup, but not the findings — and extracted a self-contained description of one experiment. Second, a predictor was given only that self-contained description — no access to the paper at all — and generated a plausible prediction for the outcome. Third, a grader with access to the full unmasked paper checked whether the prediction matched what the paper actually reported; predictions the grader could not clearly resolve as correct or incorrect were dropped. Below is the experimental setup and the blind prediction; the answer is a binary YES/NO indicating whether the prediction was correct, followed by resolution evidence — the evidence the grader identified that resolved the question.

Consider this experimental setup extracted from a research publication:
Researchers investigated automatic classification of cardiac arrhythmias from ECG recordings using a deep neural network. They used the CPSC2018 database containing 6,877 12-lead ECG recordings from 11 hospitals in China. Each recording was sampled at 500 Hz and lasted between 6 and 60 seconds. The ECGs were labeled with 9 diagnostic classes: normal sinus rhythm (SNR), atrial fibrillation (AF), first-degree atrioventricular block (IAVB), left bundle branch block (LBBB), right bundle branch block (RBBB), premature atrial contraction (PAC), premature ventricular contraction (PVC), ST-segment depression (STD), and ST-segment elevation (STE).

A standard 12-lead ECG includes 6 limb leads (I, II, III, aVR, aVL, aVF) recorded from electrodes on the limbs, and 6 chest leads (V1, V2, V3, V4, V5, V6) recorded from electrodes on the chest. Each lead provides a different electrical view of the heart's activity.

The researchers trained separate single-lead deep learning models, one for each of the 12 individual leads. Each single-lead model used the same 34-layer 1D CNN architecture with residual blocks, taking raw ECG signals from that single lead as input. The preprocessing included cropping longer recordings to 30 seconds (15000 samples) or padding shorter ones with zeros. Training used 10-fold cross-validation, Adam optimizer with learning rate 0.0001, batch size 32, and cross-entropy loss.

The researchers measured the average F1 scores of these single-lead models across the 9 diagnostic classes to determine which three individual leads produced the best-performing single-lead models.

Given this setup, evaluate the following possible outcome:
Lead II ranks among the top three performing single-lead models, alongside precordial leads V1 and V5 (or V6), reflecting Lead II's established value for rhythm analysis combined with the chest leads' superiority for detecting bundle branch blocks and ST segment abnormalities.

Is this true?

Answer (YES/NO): NO